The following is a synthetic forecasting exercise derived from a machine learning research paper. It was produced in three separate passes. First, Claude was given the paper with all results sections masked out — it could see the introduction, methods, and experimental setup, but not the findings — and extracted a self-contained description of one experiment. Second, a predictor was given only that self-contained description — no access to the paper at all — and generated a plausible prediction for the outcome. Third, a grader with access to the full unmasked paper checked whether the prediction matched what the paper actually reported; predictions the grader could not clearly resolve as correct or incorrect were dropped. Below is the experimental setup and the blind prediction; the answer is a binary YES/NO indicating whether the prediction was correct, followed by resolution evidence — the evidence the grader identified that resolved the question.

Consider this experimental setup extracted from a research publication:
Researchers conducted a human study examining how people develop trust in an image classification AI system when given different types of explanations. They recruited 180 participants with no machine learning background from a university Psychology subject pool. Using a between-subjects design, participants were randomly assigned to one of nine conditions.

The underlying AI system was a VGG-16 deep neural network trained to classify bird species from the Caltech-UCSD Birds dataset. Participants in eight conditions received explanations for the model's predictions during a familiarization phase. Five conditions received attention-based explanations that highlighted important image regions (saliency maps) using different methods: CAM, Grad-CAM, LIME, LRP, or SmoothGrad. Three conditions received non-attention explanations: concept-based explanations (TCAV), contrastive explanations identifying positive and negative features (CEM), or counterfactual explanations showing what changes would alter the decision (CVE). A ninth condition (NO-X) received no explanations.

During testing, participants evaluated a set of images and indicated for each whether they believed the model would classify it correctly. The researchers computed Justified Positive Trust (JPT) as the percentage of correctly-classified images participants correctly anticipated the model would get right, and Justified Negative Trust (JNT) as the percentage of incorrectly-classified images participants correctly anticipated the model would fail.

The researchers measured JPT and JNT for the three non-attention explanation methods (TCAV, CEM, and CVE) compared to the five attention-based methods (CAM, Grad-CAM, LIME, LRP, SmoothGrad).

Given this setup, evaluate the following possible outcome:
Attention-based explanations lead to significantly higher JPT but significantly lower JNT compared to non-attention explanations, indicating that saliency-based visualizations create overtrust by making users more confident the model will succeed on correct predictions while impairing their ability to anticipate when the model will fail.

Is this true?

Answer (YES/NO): NO